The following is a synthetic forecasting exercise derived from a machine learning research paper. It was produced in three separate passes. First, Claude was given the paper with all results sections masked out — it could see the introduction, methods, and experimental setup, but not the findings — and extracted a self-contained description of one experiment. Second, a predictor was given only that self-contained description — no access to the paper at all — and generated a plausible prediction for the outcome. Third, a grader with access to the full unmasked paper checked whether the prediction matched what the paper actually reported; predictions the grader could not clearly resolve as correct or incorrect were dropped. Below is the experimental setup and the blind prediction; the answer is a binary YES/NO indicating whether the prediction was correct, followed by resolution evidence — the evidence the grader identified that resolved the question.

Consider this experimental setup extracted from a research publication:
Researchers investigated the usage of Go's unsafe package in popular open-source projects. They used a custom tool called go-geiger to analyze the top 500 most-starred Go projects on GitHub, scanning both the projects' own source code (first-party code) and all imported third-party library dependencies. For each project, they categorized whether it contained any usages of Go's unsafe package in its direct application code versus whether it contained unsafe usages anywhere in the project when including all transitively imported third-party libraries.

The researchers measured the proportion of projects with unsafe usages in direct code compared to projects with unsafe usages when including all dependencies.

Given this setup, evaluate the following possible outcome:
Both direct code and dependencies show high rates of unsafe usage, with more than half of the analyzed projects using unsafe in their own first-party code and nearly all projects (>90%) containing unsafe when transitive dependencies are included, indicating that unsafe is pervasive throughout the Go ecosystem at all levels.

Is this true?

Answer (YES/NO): NO